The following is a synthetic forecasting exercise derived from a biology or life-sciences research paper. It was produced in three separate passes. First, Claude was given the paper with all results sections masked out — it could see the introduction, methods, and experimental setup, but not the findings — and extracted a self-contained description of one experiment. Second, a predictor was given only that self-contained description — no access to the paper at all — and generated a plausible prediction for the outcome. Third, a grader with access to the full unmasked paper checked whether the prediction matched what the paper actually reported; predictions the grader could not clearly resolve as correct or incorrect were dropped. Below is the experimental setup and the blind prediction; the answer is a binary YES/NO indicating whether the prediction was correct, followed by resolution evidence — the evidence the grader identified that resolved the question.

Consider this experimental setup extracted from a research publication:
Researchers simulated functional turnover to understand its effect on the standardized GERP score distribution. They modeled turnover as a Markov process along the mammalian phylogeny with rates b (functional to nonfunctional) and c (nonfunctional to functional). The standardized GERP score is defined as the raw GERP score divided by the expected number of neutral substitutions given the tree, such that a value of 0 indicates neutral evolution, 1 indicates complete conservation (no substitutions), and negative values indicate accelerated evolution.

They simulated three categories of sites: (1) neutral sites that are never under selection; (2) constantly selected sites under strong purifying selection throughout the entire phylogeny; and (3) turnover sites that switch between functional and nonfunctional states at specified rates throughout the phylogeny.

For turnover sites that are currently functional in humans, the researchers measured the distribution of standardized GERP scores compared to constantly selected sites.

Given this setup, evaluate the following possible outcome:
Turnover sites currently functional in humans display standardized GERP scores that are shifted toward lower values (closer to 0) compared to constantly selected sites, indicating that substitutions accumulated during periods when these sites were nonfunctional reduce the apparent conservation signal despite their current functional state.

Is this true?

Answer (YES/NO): YES